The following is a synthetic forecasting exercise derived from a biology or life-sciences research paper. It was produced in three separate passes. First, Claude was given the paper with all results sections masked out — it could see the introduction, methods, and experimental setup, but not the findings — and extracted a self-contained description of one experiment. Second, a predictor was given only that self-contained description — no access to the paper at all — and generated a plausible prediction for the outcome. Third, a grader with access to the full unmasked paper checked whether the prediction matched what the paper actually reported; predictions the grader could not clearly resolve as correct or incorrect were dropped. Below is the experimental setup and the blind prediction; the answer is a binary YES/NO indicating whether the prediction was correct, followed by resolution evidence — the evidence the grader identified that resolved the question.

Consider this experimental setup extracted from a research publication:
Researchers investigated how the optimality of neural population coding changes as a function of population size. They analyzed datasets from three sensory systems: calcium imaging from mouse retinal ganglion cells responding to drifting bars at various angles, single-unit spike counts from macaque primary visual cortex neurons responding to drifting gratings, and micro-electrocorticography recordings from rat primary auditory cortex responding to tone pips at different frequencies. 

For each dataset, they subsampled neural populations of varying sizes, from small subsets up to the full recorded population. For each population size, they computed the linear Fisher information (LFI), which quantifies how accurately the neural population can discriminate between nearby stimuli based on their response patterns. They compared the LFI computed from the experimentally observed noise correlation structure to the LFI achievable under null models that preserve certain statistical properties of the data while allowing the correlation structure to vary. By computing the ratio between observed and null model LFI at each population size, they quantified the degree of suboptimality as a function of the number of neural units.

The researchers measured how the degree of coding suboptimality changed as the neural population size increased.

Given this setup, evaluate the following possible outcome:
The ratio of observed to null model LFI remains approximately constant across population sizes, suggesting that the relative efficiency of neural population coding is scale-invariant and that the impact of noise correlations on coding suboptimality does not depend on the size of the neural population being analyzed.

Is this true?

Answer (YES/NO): NO